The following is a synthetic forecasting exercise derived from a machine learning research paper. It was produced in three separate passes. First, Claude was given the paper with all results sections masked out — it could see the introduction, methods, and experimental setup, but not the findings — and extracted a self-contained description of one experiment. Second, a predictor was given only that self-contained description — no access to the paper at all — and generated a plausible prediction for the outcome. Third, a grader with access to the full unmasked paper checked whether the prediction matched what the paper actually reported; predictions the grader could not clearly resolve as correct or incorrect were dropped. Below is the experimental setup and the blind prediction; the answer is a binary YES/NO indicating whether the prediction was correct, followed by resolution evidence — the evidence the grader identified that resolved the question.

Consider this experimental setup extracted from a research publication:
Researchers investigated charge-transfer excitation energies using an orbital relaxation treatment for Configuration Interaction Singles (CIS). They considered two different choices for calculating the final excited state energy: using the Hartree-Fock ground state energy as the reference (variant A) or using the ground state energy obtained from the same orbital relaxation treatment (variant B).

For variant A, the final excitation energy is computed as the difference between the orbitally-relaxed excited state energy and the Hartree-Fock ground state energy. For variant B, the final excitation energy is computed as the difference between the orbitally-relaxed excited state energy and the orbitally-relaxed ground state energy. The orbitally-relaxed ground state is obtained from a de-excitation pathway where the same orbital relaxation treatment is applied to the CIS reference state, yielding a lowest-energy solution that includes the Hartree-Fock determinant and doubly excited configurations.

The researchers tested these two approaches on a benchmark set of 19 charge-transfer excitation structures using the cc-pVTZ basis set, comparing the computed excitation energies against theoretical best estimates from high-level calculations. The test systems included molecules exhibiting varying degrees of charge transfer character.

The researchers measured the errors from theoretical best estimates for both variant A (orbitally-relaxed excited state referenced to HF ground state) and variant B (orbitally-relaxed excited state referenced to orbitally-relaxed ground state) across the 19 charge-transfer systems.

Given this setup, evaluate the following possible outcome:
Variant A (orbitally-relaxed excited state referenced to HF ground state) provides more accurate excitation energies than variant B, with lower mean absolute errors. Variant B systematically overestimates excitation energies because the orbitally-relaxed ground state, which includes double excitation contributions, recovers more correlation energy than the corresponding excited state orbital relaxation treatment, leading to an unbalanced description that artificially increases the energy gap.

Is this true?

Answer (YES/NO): YES